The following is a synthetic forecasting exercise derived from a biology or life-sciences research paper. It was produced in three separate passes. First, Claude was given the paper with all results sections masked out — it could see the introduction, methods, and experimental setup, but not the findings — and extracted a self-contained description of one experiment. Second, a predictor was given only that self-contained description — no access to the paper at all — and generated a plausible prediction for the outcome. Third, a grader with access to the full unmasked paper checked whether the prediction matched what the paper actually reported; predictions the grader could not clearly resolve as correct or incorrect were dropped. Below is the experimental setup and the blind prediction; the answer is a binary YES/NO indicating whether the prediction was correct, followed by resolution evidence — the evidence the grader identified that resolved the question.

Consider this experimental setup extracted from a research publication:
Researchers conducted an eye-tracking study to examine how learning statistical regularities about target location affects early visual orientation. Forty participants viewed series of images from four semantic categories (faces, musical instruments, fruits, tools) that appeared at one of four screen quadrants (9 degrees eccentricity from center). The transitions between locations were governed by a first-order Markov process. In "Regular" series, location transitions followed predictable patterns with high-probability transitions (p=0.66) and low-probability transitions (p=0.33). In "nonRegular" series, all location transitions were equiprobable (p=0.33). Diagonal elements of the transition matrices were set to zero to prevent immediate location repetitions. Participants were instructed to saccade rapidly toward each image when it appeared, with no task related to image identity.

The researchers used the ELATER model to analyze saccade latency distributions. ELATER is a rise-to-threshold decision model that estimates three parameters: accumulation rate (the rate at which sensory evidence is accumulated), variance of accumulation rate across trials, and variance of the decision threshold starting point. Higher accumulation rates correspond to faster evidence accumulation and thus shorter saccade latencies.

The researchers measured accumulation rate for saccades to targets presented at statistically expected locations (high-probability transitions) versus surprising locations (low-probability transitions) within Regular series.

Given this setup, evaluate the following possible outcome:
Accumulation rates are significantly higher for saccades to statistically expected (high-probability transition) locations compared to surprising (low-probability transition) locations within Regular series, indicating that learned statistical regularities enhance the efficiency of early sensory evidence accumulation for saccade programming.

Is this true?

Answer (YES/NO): YES